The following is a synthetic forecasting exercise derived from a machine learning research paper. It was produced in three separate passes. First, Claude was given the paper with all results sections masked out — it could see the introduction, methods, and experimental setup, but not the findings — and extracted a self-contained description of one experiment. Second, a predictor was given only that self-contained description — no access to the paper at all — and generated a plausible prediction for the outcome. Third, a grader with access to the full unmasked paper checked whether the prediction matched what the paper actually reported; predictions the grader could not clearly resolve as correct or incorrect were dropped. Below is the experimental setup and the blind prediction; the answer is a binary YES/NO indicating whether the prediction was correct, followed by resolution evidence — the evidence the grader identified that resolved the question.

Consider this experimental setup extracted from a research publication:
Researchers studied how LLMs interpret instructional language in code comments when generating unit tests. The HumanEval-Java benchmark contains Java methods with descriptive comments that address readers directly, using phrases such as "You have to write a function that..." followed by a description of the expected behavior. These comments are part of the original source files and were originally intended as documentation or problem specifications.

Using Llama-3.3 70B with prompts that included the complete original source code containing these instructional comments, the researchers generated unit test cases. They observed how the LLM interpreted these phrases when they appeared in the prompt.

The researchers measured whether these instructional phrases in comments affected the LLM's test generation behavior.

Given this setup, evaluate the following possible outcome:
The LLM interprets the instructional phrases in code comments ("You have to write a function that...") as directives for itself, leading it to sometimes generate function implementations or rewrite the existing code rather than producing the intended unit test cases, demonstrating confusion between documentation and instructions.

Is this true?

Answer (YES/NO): YES